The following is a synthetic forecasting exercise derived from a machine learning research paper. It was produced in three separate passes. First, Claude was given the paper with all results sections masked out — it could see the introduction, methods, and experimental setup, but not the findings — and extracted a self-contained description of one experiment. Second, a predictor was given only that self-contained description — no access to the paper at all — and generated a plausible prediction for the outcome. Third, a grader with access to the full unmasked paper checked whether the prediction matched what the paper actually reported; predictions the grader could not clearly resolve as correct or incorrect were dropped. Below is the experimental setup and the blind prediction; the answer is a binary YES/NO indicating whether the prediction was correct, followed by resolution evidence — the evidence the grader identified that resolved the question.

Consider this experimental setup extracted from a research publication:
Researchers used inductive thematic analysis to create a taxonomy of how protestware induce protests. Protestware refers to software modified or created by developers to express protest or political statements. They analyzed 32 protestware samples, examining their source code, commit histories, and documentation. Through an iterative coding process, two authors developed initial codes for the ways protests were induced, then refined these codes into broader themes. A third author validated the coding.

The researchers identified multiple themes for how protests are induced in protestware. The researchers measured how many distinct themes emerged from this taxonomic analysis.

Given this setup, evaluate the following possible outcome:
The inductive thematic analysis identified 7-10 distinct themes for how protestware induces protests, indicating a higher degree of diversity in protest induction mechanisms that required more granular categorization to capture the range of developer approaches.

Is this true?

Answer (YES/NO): NO